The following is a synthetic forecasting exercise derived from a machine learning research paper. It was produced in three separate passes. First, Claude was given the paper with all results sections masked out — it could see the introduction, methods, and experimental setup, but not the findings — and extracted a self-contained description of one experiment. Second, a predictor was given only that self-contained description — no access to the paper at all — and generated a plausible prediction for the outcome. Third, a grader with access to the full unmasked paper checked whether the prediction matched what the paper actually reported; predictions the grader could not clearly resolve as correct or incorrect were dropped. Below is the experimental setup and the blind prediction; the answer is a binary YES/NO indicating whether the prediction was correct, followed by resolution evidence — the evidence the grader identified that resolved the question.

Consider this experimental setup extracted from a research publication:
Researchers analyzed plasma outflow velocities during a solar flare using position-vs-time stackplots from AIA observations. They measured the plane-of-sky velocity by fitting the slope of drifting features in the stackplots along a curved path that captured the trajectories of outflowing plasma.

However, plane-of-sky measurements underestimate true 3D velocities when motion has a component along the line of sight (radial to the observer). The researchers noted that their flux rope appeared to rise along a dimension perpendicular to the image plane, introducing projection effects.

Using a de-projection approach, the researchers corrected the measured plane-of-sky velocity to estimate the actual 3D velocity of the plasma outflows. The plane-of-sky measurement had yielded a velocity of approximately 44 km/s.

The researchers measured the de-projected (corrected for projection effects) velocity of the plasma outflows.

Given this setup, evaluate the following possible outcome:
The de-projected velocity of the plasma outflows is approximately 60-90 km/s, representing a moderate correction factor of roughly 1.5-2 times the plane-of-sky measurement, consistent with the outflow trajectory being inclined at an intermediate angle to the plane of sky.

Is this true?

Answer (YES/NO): YES